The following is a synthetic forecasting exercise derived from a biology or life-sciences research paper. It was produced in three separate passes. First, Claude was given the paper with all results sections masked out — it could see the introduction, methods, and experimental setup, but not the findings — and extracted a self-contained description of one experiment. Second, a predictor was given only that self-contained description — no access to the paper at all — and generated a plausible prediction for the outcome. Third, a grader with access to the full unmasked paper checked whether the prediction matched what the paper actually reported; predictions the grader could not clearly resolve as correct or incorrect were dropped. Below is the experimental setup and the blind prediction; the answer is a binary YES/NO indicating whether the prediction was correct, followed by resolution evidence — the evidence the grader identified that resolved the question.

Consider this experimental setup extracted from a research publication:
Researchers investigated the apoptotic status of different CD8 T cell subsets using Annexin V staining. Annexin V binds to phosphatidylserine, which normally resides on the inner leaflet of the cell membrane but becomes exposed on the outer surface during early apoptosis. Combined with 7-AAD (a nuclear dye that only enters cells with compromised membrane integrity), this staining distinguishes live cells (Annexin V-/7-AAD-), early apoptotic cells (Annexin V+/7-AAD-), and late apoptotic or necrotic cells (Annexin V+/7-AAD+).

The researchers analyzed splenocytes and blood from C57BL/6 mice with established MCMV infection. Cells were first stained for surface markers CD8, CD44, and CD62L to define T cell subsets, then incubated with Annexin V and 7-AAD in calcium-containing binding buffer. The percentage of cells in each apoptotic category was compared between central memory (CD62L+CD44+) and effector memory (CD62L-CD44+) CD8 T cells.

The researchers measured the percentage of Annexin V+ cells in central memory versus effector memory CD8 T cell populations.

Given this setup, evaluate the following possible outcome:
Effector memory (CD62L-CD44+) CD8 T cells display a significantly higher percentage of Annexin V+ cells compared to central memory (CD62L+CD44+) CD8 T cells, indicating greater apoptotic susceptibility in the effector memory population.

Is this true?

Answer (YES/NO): YES